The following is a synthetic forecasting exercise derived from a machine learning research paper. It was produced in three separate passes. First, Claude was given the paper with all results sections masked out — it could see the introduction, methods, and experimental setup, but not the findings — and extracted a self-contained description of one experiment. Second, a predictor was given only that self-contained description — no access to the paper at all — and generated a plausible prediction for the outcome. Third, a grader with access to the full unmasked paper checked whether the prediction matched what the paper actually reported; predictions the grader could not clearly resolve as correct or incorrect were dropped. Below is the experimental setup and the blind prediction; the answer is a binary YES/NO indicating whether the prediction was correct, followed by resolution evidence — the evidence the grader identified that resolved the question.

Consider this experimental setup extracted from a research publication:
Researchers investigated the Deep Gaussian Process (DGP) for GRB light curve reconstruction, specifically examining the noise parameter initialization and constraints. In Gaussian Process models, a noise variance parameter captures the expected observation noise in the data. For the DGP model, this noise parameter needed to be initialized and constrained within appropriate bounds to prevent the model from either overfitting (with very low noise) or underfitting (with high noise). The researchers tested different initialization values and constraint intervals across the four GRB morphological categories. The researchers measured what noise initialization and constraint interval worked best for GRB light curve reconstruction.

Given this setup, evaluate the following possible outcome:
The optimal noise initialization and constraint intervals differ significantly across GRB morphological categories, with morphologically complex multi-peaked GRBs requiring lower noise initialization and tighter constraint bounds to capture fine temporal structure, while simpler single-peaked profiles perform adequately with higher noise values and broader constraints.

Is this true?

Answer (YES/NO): NO